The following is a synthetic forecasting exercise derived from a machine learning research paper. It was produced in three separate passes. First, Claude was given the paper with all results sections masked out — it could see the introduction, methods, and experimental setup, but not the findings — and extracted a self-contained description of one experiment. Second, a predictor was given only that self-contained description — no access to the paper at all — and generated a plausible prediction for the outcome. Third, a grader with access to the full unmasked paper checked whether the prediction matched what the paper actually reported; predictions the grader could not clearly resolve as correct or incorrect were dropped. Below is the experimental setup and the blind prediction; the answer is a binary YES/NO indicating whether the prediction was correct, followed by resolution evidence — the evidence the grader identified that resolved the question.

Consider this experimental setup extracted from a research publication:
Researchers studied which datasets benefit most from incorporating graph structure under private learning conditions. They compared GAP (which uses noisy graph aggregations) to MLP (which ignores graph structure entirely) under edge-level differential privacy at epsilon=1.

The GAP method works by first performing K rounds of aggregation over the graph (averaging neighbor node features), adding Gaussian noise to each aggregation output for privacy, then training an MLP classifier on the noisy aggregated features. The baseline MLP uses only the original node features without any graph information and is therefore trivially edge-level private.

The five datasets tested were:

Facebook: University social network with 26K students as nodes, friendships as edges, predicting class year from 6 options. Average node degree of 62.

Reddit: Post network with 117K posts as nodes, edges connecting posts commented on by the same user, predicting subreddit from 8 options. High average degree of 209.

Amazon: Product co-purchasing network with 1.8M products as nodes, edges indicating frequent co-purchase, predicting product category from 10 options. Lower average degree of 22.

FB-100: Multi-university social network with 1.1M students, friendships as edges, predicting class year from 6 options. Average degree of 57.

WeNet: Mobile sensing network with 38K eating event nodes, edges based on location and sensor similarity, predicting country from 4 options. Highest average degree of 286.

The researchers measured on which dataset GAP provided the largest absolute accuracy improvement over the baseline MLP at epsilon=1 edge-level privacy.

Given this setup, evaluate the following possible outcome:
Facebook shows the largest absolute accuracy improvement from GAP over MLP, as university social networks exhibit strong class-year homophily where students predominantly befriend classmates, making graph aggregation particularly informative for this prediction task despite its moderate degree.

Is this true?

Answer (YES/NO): YES